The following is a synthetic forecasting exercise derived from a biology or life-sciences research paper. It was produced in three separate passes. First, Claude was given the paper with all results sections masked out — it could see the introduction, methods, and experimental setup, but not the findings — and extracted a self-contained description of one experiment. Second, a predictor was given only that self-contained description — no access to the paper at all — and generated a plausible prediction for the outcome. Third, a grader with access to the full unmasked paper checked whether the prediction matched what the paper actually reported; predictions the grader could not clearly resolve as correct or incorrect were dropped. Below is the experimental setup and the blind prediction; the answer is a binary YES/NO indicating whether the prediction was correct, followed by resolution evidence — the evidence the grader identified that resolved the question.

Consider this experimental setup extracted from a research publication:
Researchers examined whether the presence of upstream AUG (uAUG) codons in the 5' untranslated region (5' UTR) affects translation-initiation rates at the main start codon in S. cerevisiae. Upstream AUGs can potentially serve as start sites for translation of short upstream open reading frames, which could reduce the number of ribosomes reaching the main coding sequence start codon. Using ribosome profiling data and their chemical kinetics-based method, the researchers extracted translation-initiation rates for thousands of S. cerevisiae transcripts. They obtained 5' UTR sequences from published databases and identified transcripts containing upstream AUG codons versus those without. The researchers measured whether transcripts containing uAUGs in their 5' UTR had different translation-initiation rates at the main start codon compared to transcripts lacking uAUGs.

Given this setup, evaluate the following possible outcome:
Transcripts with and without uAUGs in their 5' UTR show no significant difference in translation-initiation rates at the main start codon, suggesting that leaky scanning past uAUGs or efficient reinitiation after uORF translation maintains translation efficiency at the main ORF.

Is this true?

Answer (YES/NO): NO